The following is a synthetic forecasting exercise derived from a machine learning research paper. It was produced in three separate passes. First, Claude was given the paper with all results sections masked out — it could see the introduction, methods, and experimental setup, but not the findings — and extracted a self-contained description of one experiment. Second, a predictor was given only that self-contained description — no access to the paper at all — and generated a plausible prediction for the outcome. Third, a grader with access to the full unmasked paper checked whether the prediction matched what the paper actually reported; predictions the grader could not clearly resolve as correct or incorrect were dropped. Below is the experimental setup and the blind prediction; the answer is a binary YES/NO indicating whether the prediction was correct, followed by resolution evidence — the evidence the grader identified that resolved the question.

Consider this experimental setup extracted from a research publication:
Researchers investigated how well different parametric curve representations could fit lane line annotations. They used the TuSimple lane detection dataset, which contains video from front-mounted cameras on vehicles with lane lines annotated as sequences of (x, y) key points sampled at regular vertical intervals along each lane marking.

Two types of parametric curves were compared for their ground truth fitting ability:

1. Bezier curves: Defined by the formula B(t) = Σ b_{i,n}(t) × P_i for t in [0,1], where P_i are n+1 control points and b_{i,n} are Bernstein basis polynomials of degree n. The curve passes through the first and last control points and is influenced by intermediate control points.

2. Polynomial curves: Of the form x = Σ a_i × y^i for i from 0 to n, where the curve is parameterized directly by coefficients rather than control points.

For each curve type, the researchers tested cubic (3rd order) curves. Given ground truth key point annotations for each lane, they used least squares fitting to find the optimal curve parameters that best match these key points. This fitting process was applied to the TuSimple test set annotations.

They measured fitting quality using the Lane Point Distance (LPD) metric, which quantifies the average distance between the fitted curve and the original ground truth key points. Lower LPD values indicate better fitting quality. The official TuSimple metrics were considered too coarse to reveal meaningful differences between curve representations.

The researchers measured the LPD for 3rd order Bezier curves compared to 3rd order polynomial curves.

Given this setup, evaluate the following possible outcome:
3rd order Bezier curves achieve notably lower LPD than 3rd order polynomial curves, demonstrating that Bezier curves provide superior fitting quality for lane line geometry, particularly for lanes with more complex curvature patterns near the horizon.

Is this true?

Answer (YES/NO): NO